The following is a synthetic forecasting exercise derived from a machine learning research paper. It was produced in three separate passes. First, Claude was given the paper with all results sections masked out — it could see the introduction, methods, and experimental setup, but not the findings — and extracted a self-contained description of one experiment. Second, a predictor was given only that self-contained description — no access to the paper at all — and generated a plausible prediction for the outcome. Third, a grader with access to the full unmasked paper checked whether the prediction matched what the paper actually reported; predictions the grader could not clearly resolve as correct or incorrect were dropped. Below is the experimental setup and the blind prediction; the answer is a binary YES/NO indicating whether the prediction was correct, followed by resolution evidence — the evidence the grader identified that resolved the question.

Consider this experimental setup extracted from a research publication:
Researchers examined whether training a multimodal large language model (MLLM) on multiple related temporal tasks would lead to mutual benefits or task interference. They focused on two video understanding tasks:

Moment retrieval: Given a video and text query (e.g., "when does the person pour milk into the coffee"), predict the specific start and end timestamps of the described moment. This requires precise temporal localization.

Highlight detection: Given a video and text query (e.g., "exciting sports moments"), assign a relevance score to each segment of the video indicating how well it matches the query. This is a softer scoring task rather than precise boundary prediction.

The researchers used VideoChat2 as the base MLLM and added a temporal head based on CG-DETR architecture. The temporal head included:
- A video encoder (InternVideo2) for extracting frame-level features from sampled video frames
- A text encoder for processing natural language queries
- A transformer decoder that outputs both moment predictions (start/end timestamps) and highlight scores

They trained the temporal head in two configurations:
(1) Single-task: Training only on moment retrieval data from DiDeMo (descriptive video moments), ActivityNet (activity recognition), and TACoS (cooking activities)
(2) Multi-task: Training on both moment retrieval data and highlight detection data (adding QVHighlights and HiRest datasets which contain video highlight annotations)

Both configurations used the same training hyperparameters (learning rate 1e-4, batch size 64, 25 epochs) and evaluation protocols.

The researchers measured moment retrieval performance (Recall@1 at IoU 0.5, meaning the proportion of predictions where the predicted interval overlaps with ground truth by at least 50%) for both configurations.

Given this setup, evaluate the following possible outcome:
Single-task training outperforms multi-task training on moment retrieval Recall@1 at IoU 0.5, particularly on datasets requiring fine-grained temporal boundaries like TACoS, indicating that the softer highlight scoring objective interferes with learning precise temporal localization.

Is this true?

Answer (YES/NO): NO